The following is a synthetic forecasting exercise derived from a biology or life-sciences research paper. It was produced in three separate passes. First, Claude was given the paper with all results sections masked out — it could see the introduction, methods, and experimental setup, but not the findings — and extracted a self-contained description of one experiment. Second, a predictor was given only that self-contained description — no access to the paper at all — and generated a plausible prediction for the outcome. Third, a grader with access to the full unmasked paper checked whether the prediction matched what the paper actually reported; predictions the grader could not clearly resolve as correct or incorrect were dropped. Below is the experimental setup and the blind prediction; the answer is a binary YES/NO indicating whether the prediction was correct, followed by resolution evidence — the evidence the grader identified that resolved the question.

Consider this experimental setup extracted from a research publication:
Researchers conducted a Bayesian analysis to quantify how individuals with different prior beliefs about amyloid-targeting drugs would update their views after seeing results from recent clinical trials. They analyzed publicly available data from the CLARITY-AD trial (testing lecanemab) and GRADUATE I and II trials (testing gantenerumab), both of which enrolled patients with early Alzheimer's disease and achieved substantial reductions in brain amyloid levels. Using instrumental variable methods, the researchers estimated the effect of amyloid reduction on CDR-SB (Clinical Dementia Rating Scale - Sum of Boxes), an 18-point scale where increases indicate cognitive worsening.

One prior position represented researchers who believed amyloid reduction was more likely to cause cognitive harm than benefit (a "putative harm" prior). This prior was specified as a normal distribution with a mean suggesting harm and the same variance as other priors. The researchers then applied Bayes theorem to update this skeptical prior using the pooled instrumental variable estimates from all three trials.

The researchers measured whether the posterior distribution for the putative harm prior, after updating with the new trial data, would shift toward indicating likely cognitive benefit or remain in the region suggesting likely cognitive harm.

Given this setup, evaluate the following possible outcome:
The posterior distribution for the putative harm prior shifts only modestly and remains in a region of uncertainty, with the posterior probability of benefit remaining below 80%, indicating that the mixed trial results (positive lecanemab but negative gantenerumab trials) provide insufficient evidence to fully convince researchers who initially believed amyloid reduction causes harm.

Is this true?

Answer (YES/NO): NO